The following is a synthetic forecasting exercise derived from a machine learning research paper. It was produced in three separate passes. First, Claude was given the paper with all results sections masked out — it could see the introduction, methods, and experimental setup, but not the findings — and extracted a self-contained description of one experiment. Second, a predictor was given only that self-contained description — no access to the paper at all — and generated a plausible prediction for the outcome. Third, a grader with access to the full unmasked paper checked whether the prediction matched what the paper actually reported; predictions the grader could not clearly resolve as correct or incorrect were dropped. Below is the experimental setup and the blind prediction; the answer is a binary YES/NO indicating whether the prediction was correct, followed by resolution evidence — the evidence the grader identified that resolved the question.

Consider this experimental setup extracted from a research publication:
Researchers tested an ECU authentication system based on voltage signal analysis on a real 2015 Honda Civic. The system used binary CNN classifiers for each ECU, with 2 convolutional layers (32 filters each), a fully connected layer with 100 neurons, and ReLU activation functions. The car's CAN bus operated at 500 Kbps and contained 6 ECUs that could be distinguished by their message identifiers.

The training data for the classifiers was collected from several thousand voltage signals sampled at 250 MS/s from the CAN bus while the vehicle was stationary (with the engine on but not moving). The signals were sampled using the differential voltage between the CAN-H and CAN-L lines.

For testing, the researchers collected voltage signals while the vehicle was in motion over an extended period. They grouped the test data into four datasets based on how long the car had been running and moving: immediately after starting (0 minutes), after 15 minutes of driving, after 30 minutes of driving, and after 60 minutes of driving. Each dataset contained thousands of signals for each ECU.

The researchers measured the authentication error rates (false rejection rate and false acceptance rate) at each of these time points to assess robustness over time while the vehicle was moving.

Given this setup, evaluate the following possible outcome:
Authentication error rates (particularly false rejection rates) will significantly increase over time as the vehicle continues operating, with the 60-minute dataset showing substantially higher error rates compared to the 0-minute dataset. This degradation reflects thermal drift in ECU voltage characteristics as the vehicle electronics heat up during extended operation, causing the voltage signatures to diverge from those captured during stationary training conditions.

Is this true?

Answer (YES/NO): NO